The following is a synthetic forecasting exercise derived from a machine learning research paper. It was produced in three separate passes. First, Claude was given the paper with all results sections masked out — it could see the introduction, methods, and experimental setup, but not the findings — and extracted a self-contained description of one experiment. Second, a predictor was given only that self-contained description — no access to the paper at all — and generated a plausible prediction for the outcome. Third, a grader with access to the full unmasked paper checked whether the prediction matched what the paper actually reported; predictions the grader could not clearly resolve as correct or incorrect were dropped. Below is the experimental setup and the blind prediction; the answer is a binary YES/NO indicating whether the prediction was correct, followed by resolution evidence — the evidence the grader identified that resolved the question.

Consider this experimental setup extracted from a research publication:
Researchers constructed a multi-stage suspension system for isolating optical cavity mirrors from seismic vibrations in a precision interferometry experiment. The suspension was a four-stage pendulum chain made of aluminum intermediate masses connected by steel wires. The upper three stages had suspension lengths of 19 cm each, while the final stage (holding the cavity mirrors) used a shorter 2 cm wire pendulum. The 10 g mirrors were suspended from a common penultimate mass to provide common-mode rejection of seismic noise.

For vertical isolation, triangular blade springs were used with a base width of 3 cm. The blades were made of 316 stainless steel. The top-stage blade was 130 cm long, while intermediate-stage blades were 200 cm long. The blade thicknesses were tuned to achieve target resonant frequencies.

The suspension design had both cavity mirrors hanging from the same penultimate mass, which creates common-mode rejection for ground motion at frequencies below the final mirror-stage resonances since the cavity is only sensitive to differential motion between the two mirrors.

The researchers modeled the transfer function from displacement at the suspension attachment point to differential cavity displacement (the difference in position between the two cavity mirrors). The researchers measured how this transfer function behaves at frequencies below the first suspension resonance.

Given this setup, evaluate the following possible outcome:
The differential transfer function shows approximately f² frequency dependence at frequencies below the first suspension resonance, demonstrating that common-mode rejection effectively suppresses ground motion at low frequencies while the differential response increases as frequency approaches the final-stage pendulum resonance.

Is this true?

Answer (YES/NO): YES